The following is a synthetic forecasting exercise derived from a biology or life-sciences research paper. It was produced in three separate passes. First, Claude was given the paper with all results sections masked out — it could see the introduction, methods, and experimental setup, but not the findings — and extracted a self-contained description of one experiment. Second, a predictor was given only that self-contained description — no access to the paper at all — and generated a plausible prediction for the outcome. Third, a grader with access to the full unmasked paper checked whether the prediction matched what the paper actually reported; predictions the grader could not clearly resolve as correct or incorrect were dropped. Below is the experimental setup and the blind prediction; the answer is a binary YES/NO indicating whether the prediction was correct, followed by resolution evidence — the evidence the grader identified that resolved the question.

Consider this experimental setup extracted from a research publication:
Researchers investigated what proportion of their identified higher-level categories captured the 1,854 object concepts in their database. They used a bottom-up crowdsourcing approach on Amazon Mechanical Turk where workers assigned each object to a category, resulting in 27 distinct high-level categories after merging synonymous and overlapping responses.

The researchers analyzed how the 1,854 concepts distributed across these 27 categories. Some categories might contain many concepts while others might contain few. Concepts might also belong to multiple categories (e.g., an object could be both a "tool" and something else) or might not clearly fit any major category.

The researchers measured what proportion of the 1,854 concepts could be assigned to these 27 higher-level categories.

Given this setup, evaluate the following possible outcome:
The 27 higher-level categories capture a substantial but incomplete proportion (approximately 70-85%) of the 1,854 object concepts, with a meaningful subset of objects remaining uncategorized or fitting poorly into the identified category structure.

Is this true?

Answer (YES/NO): NO